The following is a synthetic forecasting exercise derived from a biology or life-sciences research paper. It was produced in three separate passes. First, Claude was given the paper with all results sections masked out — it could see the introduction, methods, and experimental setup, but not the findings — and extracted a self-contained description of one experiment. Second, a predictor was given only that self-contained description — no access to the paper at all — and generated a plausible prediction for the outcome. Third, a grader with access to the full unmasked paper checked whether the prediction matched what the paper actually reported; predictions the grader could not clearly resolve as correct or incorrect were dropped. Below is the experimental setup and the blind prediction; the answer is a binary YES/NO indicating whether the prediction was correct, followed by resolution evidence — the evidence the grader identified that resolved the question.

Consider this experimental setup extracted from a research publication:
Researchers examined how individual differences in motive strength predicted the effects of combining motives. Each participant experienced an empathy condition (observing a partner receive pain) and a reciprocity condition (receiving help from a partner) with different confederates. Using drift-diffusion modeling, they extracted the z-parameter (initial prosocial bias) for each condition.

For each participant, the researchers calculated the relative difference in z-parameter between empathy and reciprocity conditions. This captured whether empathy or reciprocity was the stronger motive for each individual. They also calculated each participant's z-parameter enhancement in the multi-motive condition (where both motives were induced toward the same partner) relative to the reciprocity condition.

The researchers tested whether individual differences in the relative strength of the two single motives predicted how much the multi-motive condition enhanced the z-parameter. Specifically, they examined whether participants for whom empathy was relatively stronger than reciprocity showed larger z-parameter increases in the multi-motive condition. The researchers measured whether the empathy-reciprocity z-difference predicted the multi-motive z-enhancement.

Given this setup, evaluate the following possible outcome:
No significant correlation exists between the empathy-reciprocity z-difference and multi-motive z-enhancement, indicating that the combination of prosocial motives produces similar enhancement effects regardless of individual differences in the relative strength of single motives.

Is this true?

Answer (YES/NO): YES